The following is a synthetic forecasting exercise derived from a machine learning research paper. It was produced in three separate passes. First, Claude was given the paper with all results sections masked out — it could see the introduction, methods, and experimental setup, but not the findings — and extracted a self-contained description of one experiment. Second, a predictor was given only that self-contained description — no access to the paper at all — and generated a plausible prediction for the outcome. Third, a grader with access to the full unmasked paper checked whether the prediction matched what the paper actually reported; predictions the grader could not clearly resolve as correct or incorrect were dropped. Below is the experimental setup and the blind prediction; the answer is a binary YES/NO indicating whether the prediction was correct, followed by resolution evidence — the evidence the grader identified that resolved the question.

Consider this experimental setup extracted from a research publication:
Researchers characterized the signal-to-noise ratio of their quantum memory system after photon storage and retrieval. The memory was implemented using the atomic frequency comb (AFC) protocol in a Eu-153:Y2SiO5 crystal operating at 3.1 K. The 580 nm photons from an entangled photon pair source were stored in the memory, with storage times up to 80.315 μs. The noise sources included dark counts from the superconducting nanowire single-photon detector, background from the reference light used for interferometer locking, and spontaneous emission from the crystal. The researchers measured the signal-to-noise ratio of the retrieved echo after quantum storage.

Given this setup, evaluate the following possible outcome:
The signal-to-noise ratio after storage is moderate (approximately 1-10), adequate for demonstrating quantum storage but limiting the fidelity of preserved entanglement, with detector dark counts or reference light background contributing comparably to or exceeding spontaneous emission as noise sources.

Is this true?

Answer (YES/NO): NO